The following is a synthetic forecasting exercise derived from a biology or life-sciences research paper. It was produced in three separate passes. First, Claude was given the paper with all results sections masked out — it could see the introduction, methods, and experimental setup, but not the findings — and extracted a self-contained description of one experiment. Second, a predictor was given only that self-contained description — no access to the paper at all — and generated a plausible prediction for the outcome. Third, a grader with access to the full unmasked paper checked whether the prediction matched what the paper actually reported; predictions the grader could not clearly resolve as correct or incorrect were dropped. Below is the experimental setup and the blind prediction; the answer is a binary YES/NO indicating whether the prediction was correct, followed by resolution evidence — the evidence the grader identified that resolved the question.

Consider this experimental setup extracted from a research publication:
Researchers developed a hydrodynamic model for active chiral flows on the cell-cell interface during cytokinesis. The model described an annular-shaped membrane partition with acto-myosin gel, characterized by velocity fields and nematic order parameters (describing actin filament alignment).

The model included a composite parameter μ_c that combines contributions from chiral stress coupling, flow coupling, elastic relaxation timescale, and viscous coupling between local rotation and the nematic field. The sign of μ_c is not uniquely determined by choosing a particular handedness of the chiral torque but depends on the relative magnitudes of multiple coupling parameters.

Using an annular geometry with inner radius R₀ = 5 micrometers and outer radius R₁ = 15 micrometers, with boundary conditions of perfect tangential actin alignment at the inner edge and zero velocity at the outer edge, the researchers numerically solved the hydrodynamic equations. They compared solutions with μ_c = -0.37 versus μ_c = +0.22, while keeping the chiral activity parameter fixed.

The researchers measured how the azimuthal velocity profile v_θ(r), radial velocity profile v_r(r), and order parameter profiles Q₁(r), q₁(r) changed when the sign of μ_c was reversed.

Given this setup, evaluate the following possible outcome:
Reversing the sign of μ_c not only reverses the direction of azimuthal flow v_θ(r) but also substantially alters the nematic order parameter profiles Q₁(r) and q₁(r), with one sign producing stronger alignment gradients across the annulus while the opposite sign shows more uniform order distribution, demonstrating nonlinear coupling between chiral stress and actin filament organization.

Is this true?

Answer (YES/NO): NO